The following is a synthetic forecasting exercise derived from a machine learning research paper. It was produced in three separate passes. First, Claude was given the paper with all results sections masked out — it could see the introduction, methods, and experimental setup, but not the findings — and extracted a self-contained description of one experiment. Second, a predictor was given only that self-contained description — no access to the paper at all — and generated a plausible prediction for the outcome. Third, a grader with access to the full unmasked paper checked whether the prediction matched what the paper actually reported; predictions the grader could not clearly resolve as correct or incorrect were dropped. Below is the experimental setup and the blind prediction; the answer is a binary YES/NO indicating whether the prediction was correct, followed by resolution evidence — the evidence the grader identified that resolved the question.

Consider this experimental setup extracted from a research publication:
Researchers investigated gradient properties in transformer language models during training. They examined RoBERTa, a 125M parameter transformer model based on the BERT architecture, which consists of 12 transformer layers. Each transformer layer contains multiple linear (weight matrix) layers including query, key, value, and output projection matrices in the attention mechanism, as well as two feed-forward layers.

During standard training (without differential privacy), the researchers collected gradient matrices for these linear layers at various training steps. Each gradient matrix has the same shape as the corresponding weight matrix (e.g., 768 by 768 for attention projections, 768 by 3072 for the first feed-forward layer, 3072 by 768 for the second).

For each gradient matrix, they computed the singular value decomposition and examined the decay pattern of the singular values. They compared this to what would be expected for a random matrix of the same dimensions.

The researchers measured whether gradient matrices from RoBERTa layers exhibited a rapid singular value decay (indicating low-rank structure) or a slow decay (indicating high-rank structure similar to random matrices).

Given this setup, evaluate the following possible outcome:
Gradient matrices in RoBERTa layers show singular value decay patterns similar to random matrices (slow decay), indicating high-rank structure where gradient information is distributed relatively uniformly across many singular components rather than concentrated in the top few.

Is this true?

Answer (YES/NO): NO